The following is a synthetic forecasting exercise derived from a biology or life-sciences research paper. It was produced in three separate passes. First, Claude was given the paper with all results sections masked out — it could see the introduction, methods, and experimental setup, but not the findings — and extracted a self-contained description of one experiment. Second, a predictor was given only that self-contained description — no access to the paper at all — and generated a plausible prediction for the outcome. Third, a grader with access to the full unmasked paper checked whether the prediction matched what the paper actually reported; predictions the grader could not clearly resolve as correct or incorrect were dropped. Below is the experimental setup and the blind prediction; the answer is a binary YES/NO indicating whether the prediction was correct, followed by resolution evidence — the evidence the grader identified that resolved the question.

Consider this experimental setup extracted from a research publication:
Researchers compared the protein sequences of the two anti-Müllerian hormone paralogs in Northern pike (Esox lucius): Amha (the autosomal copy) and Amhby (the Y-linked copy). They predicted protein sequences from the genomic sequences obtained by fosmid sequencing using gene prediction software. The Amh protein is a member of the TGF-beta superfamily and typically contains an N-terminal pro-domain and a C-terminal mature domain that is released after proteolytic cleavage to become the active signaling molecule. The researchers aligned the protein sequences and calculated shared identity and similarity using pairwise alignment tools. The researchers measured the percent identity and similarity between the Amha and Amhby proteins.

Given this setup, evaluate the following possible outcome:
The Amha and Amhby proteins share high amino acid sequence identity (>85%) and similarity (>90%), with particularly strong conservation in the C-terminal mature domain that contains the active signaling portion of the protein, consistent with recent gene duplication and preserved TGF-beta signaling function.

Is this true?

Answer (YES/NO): NO